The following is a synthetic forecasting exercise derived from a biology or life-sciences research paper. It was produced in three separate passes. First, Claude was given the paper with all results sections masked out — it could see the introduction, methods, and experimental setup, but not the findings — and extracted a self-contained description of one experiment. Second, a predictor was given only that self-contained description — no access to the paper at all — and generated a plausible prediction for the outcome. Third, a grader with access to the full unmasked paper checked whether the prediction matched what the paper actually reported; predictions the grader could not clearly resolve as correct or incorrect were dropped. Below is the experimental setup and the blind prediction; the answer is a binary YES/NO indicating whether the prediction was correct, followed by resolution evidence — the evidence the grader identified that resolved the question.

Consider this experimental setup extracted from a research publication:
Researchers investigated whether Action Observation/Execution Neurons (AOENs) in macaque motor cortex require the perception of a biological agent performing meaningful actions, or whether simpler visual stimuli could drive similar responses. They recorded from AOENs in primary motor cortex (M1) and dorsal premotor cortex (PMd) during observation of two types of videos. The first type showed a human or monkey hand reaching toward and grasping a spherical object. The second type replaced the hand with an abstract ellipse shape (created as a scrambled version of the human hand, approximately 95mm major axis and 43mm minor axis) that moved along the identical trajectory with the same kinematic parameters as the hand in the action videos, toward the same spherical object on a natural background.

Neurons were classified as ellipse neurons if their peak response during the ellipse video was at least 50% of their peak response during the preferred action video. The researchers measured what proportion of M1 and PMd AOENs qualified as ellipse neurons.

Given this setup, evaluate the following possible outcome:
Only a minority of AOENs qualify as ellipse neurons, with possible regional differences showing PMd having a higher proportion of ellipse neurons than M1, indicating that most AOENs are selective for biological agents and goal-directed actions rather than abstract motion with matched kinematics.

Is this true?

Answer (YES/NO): NO